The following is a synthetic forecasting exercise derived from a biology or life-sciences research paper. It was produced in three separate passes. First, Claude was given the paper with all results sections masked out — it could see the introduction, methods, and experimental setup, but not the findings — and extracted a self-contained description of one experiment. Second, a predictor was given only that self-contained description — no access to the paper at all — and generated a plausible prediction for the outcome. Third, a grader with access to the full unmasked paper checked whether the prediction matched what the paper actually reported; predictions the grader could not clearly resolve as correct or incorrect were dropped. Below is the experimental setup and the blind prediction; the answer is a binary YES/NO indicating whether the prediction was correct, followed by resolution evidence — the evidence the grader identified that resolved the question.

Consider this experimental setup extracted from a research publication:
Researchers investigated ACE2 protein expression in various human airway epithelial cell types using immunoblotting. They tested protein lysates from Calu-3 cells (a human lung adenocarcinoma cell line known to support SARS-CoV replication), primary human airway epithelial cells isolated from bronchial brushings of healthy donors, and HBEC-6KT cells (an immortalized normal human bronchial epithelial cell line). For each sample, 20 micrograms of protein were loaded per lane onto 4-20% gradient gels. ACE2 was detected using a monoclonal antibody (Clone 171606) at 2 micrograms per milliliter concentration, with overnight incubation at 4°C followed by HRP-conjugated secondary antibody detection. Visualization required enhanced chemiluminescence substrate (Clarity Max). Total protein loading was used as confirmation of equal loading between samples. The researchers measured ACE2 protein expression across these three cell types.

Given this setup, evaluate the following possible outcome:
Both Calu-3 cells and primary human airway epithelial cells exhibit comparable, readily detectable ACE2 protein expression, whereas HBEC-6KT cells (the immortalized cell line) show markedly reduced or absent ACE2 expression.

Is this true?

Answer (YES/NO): NO